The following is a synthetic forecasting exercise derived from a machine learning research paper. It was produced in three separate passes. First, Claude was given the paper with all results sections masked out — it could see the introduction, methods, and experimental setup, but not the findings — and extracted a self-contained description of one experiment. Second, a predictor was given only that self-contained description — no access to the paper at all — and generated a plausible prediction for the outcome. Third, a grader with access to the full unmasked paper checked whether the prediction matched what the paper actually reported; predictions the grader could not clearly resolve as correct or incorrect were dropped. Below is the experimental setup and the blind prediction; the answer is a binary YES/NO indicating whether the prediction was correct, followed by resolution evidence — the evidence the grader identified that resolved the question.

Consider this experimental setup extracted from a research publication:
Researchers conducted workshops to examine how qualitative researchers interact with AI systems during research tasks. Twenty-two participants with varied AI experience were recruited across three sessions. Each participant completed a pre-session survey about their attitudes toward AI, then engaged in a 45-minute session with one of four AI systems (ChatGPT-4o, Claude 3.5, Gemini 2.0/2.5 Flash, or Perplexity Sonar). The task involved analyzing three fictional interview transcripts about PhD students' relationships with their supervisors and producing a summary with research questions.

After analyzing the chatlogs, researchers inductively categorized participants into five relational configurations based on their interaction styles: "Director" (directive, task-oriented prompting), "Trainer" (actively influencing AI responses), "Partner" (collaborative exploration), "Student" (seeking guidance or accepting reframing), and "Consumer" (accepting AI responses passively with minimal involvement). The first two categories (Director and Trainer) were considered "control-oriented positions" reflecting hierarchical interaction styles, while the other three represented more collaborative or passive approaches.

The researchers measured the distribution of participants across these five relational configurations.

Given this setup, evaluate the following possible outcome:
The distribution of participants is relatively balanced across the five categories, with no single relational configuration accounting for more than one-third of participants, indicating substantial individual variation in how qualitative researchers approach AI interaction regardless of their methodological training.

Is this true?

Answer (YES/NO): NO